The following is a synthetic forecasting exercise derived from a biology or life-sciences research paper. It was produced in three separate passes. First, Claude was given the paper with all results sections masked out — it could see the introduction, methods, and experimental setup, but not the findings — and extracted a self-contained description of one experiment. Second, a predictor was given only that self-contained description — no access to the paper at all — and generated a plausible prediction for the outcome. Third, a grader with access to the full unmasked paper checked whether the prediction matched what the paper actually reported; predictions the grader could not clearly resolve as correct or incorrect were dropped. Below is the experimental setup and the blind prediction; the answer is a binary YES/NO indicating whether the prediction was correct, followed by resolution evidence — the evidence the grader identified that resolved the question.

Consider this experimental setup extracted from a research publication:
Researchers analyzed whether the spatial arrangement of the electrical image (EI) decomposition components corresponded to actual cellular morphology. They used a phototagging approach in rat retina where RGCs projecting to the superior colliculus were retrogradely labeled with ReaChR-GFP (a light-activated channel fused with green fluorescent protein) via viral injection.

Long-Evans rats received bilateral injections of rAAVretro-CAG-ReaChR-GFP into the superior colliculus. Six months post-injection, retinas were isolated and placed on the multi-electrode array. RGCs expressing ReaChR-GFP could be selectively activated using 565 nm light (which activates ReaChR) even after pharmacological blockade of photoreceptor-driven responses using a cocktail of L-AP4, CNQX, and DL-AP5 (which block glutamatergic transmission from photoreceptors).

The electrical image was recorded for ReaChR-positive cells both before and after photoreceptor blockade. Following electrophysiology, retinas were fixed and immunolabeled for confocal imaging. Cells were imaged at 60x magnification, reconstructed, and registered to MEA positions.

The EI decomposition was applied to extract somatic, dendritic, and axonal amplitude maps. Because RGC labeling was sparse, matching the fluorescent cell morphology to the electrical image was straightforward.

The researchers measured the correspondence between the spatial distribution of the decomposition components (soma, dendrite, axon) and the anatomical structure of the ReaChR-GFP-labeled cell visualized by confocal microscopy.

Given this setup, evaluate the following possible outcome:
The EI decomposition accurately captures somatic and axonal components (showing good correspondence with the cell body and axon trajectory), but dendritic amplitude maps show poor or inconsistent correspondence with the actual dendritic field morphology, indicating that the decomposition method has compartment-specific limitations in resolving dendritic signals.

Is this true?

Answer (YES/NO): NO